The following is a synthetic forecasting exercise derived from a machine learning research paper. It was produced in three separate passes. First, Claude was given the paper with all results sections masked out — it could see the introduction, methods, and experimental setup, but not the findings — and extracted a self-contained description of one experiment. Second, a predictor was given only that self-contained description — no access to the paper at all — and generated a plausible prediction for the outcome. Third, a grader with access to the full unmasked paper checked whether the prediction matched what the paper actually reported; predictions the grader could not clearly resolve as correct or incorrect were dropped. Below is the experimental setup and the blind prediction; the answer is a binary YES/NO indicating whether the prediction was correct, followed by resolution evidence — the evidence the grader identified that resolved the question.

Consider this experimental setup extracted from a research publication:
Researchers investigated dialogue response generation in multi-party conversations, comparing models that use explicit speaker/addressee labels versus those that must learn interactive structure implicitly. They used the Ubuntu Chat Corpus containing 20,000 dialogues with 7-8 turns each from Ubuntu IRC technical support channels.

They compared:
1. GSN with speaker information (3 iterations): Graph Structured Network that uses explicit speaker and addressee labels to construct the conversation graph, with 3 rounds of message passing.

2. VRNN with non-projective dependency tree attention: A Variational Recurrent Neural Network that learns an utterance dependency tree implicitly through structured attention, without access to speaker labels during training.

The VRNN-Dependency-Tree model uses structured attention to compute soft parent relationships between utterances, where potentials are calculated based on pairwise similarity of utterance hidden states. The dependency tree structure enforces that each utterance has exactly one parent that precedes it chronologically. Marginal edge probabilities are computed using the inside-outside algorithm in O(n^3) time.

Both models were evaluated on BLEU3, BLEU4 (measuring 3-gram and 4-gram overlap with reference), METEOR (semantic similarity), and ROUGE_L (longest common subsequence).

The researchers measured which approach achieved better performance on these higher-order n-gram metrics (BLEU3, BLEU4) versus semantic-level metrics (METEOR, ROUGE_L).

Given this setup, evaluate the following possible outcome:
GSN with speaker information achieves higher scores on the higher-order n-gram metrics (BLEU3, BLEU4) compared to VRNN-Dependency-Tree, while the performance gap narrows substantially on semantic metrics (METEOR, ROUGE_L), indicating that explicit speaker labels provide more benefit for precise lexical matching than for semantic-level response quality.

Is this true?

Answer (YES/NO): NO